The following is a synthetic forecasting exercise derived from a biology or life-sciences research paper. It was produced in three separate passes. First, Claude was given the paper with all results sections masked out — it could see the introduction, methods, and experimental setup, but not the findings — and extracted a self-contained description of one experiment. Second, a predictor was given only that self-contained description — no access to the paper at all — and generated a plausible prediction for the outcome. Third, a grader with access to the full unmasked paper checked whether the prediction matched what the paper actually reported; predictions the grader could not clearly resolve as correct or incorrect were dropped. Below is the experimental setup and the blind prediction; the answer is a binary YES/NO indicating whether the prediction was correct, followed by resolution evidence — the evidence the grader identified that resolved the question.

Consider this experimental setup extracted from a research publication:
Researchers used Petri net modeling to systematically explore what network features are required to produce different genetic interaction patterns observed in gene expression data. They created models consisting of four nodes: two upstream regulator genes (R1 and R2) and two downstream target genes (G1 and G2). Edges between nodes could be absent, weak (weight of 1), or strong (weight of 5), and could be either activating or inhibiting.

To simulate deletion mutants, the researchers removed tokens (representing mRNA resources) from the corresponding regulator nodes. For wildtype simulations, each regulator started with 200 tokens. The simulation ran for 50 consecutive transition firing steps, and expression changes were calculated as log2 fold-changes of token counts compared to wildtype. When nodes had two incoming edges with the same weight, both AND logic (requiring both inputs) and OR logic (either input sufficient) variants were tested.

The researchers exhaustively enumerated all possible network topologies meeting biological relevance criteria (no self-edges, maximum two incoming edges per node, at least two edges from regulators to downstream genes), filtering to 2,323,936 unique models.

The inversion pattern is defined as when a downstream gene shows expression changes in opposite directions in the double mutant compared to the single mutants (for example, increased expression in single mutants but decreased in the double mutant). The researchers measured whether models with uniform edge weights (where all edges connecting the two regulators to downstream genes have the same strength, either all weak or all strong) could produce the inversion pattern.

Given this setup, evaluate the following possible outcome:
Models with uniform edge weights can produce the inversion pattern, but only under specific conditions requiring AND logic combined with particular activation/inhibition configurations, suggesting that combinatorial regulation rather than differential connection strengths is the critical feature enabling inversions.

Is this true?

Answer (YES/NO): NO